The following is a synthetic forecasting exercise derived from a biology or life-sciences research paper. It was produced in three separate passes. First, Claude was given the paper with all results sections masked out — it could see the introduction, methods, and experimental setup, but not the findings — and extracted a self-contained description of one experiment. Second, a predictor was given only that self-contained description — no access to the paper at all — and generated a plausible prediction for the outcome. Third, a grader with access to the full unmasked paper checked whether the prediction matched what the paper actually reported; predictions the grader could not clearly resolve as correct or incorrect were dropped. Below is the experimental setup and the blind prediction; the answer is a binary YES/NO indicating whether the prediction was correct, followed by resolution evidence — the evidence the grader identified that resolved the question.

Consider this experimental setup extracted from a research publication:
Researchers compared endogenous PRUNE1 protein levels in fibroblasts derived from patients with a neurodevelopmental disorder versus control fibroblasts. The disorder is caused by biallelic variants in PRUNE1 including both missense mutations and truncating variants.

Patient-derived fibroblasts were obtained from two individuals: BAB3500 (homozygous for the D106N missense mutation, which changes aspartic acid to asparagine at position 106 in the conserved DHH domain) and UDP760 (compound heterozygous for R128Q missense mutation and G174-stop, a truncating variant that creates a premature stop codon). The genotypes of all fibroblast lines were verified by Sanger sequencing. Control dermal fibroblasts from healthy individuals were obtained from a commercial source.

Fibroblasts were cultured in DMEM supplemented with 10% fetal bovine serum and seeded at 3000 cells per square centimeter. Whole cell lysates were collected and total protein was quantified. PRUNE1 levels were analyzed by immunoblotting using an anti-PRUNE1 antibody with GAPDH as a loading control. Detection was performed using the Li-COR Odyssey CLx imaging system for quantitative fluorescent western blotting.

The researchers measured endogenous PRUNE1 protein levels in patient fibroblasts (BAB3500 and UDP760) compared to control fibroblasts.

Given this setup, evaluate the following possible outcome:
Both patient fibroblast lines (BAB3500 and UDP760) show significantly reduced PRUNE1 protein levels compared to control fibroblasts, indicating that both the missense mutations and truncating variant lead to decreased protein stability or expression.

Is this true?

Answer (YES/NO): NO